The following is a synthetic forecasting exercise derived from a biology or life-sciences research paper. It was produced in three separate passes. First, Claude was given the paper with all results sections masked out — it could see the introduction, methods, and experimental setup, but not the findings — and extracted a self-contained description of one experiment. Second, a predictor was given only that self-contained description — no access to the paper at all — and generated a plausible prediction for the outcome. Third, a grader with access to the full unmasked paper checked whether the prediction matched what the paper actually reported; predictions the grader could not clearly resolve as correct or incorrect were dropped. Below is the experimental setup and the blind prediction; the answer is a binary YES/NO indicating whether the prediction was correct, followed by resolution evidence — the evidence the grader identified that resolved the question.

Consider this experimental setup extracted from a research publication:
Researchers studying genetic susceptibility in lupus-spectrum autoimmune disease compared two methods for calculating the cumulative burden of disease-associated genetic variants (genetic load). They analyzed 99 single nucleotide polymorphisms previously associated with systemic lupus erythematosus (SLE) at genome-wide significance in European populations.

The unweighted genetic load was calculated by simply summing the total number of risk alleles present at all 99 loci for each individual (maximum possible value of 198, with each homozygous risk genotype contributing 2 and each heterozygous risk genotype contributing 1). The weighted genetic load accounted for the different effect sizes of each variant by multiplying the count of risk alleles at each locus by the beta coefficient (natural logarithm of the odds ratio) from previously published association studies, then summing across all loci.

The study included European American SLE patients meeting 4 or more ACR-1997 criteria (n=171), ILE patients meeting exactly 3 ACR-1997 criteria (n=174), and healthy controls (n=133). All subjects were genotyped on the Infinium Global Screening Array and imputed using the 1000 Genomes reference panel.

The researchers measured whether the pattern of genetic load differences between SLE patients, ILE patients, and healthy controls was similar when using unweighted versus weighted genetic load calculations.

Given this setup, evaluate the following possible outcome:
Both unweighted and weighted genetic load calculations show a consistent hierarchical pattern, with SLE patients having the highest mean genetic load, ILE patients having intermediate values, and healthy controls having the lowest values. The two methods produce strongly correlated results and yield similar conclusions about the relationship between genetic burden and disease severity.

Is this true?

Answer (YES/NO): NO